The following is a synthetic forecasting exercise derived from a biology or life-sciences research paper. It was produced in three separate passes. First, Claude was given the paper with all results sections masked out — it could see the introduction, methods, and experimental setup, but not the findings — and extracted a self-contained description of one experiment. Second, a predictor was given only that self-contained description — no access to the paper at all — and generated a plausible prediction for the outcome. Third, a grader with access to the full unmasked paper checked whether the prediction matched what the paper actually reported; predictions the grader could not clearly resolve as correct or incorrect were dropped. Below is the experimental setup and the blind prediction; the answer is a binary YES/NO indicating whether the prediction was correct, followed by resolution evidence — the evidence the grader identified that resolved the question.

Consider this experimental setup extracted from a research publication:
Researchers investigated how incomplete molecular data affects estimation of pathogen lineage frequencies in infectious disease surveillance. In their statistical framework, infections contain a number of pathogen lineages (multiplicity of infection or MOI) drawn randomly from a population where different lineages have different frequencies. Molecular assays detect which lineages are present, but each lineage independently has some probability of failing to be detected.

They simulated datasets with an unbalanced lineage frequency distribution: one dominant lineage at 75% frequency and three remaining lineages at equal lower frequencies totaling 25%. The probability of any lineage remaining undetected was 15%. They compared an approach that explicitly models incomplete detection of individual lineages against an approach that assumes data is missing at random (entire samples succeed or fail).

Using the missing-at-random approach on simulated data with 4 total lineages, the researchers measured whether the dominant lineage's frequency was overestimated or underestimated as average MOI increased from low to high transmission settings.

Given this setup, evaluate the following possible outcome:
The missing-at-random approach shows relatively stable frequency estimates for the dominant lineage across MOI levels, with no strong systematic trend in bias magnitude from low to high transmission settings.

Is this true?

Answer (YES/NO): NO